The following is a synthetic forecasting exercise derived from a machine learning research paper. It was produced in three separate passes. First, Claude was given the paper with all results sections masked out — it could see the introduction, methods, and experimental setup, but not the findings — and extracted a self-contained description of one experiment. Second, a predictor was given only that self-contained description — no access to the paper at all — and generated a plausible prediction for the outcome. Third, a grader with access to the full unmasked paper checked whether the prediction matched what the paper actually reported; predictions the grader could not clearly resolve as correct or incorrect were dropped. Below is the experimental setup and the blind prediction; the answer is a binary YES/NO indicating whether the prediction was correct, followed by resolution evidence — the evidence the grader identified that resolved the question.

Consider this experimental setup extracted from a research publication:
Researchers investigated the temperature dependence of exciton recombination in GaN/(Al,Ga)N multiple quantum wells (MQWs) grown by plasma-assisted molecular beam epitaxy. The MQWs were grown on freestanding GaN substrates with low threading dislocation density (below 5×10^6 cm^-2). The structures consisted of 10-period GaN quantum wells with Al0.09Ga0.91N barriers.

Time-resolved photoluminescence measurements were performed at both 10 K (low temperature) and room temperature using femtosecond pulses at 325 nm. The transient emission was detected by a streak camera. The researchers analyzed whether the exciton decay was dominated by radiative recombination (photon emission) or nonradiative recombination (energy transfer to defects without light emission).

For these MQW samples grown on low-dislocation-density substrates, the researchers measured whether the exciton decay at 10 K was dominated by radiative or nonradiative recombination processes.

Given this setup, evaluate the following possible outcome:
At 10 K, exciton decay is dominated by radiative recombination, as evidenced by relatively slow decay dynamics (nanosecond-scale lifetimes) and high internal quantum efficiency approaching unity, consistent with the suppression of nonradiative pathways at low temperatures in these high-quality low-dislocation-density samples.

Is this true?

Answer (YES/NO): YES